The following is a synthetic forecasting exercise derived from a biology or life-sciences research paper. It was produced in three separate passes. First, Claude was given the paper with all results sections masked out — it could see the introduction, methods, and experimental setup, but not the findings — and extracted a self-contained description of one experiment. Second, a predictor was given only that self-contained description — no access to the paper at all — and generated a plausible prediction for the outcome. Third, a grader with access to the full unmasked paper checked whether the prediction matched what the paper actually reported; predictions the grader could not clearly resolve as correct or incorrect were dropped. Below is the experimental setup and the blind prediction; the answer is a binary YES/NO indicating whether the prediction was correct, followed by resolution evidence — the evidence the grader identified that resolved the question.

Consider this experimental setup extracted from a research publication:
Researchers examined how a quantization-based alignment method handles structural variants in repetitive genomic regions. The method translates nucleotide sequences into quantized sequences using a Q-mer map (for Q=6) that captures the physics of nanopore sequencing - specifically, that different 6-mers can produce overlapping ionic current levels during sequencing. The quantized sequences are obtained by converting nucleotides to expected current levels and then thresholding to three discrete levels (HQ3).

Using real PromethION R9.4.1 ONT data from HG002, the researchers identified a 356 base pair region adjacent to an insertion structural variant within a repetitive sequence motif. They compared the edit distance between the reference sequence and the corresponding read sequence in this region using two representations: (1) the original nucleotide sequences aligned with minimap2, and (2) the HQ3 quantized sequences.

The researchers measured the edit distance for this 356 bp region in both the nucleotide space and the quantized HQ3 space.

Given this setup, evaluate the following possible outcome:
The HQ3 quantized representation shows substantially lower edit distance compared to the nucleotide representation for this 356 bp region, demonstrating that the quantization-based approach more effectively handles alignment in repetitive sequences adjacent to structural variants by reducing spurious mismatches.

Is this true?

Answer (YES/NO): YES